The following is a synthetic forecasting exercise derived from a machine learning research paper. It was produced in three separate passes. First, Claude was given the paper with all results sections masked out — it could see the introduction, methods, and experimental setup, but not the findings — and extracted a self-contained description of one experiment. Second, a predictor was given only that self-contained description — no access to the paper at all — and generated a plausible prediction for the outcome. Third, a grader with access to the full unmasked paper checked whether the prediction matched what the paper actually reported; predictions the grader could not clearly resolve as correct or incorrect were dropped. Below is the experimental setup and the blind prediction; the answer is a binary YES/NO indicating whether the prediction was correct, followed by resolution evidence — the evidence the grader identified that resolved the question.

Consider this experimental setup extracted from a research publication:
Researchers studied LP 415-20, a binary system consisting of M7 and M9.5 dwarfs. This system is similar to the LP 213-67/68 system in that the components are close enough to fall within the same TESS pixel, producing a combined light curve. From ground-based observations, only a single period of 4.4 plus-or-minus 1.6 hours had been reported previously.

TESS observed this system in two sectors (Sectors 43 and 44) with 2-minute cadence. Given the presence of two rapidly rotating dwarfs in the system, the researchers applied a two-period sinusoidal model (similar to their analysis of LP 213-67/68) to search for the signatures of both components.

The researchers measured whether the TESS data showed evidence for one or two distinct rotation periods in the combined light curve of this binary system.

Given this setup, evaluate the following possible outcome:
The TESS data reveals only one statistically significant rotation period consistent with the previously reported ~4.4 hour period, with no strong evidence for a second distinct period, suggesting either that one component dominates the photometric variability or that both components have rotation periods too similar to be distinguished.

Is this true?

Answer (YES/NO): NO